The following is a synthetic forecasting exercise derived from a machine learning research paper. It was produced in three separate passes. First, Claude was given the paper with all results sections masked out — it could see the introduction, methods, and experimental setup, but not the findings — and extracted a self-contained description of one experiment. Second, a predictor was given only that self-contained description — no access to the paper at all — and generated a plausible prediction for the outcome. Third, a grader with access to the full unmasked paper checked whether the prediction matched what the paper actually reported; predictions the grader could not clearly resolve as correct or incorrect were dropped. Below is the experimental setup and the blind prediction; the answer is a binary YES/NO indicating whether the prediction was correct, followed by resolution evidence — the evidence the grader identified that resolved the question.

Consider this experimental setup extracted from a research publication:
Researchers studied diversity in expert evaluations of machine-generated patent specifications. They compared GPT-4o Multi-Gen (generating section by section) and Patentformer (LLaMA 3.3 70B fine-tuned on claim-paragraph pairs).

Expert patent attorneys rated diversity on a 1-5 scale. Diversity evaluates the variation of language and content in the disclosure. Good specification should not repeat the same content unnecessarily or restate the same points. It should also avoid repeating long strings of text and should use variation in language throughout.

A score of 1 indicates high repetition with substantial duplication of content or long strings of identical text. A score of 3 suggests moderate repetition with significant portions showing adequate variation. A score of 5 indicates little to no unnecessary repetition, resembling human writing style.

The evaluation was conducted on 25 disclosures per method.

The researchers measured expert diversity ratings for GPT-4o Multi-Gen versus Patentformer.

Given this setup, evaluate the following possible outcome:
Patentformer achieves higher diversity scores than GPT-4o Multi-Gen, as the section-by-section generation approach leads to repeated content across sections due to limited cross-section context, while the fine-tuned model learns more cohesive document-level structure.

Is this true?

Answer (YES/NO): NO